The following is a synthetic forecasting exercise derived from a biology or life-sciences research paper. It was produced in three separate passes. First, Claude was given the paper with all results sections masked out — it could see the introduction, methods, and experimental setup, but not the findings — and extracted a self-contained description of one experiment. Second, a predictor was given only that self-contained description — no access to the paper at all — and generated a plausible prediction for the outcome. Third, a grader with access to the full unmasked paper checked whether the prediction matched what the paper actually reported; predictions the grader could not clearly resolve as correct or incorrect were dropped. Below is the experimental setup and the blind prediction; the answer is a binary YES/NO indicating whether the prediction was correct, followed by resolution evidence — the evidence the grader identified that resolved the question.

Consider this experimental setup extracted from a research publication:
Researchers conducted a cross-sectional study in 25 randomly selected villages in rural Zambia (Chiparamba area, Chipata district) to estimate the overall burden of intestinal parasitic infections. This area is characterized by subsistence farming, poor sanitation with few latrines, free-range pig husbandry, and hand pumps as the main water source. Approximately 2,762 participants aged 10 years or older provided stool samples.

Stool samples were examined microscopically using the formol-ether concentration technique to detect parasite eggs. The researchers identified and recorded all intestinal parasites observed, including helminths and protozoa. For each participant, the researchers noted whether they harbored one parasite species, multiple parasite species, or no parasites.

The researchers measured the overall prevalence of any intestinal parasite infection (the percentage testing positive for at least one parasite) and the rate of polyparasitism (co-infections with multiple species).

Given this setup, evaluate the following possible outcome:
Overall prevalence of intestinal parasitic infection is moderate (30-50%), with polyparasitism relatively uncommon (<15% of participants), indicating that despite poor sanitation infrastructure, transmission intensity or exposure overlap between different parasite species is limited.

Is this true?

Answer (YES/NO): NO